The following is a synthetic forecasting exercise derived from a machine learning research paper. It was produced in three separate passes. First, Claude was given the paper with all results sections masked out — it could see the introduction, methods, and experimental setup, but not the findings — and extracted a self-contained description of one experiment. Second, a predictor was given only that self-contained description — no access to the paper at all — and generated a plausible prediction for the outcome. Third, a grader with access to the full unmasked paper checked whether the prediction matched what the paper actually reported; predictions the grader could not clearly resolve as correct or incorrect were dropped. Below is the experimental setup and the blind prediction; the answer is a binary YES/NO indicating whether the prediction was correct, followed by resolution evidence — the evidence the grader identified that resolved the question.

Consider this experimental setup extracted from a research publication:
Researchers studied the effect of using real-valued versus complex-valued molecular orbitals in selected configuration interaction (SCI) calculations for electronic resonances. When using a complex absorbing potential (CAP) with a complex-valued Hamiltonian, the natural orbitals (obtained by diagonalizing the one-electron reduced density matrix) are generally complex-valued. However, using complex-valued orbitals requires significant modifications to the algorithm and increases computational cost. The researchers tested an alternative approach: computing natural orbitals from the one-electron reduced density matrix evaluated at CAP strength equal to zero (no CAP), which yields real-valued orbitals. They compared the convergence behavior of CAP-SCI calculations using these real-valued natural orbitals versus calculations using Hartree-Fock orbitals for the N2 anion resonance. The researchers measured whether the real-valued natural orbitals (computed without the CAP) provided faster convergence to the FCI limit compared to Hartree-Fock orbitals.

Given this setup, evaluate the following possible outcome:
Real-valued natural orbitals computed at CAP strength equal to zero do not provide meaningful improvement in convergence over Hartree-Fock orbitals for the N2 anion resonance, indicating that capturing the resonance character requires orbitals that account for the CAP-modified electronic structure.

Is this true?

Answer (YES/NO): NO